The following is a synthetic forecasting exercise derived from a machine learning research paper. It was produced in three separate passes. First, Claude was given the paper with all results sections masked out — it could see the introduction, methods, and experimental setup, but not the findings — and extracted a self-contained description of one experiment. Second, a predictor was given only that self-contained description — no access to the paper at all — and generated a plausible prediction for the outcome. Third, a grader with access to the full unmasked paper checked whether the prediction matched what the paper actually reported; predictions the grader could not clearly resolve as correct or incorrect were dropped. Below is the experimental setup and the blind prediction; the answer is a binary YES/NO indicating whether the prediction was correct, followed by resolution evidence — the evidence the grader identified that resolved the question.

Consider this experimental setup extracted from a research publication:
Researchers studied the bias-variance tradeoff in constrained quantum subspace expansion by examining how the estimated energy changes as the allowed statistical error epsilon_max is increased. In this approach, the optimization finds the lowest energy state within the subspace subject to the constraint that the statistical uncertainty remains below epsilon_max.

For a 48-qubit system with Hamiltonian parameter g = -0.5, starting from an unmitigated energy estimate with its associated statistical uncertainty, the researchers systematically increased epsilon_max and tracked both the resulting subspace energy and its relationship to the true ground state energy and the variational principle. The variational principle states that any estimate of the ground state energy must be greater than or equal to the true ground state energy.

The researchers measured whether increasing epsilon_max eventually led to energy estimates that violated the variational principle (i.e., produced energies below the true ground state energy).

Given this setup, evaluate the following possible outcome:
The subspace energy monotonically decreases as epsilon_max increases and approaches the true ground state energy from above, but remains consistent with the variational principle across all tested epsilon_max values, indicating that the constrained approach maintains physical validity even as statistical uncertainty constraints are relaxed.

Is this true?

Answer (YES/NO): NO